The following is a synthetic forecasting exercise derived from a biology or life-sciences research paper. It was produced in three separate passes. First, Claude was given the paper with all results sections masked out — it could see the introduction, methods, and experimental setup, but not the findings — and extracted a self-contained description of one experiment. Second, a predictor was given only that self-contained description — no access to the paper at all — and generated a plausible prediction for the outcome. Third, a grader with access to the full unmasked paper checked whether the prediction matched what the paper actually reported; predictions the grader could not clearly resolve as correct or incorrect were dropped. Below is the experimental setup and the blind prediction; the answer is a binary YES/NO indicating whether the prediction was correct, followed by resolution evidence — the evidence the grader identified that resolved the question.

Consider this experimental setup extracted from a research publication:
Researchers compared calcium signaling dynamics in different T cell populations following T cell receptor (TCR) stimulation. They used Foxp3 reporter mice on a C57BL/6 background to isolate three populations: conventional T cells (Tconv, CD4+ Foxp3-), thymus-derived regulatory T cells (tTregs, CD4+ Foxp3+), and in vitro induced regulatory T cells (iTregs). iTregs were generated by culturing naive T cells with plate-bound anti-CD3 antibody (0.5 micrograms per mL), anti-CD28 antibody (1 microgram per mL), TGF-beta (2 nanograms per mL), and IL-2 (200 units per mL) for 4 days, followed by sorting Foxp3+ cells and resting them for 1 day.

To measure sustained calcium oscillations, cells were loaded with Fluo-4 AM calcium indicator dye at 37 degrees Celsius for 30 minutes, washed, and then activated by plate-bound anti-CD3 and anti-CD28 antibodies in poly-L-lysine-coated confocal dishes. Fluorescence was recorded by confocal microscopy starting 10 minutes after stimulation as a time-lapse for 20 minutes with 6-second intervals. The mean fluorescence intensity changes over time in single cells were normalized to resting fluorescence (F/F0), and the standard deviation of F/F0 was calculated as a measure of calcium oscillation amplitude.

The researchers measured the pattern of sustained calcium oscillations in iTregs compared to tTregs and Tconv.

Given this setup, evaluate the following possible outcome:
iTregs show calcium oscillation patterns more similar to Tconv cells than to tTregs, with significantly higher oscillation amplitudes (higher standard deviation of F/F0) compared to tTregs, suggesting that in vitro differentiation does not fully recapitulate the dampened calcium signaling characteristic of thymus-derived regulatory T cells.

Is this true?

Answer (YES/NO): YES